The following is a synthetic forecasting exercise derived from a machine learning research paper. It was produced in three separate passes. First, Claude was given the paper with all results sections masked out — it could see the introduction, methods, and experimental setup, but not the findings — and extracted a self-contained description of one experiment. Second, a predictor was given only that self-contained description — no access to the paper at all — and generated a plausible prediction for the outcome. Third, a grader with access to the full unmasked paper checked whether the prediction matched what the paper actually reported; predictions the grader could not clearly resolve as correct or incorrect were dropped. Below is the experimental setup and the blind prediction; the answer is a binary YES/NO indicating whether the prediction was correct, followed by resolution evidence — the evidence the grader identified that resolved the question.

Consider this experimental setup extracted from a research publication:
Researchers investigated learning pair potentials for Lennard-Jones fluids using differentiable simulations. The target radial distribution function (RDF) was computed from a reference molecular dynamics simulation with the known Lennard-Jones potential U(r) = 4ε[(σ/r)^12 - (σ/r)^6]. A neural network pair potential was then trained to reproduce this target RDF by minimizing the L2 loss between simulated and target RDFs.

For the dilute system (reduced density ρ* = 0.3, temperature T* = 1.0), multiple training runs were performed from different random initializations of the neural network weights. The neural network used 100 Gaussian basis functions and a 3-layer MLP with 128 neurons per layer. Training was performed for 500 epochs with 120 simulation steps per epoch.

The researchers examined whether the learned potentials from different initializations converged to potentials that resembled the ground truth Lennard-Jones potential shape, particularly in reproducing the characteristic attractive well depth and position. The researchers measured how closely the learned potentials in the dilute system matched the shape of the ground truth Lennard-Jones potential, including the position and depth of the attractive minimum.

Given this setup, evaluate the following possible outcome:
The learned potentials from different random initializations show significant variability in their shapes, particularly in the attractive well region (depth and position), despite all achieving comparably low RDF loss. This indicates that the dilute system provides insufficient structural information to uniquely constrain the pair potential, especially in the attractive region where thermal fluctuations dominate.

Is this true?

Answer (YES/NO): NO